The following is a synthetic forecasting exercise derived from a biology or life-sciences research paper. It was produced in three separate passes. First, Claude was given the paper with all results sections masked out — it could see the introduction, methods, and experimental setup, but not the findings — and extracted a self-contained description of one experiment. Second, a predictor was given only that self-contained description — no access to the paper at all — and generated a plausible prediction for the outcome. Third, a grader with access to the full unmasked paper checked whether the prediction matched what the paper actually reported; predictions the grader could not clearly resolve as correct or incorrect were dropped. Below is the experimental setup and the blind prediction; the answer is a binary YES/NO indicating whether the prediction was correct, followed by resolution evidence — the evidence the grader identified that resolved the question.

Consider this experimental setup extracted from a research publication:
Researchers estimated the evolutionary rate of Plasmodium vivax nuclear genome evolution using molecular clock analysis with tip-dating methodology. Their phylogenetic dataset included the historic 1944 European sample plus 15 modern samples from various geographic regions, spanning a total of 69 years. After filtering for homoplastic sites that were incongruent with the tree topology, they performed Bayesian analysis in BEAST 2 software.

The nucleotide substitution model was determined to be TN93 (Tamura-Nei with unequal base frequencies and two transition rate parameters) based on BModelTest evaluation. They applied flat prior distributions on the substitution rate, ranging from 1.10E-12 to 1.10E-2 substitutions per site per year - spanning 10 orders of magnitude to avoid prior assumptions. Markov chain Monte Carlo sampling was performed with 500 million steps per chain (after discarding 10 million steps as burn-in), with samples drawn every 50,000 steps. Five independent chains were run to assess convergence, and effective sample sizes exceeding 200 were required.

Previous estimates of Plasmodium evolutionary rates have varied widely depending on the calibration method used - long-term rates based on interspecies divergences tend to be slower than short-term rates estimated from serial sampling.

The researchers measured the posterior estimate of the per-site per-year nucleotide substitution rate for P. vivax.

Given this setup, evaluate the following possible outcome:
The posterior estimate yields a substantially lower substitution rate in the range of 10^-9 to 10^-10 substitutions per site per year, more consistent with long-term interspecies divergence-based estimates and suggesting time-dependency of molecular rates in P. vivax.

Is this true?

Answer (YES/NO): NO